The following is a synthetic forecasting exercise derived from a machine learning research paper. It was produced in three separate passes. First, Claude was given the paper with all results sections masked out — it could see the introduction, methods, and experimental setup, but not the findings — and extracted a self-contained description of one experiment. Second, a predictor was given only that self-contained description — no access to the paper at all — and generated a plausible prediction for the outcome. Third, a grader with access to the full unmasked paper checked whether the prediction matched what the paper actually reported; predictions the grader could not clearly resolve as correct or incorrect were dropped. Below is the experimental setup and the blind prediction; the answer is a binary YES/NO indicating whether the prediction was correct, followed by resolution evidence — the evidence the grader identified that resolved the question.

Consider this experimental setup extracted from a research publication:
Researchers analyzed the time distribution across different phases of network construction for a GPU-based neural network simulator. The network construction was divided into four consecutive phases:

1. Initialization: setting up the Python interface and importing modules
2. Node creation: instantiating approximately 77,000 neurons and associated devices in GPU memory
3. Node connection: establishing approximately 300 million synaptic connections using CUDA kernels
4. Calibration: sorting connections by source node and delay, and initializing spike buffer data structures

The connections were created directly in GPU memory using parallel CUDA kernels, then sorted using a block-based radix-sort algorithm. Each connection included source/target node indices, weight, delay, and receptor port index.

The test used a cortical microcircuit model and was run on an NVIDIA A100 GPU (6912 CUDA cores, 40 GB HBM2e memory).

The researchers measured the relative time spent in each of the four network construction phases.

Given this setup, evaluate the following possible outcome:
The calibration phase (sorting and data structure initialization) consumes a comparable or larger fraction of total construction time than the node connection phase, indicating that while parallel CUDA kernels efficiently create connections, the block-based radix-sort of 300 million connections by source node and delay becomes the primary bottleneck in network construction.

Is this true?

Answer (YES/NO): YES